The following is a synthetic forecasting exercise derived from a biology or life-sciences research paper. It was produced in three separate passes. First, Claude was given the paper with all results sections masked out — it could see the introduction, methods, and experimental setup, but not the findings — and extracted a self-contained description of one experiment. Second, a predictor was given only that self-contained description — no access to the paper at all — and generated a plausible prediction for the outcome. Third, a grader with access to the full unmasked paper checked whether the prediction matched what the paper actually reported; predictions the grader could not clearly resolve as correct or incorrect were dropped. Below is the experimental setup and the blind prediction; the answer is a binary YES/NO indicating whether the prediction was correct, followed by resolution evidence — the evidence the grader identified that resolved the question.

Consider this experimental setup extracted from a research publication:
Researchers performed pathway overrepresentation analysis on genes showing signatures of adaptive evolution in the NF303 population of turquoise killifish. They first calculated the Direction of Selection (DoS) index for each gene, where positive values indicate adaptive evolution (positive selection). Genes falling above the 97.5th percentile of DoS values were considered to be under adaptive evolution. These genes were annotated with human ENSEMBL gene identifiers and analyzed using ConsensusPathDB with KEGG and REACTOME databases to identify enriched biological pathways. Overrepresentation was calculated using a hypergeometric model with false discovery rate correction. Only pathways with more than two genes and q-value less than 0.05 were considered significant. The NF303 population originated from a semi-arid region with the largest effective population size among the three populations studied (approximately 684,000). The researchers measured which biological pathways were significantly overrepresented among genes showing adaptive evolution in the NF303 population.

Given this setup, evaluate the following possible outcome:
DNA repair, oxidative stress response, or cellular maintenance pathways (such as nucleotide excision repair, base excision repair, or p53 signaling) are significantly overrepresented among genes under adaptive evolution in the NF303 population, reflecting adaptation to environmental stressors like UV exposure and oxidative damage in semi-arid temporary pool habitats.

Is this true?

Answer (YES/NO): NO